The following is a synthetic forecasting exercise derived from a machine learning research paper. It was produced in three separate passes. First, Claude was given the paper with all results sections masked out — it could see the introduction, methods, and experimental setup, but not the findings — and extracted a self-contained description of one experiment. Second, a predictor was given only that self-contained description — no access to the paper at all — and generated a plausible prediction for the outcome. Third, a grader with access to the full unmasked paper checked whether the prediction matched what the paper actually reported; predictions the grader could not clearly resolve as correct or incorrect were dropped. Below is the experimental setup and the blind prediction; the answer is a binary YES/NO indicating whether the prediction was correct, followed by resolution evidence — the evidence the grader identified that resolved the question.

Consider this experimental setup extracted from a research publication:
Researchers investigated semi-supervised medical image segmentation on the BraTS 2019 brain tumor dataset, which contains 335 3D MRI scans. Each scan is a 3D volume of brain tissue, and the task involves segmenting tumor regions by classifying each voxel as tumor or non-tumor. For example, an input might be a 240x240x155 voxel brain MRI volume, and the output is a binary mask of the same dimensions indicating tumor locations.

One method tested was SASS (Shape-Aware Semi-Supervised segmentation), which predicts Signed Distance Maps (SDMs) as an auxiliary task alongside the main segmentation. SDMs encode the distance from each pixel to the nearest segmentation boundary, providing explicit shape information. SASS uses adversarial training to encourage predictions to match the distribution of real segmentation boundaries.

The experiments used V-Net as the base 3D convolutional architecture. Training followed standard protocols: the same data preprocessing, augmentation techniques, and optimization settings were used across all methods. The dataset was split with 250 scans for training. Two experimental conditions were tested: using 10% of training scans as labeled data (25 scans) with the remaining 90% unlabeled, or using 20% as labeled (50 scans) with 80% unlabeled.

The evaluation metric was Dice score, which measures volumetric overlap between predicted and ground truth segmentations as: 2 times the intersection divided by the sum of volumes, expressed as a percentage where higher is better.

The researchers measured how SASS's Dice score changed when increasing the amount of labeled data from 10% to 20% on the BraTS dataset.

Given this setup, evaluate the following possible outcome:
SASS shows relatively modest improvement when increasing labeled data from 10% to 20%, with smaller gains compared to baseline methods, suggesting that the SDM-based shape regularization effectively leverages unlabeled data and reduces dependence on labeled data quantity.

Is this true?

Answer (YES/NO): NO